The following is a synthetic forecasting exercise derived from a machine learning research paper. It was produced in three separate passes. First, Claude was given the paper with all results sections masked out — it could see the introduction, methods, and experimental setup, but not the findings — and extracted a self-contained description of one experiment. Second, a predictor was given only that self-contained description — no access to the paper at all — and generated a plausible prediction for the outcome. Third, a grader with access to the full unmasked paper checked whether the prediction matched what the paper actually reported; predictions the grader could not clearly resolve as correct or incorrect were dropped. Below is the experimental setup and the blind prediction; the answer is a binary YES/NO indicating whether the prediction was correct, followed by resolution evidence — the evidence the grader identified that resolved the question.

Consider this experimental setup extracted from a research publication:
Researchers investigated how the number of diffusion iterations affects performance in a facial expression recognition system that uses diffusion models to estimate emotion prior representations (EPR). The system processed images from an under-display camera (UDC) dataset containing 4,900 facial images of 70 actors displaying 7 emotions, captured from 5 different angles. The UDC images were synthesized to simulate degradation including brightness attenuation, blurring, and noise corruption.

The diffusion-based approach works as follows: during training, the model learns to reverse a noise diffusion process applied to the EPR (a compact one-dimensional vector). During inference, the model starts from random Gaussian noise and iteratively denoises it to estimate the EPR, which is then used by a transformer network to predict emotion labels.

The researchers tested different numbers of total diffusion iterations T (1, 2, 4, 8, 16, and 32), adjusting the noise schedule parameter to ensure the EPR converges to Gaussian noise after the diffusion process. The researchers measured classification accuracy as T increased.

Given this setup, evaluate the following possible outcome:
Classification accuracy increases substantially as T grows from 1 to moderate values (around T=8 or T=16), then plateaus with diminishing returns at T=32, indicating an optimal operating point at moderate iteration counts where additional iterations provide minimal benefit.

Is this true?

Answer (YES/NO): NO